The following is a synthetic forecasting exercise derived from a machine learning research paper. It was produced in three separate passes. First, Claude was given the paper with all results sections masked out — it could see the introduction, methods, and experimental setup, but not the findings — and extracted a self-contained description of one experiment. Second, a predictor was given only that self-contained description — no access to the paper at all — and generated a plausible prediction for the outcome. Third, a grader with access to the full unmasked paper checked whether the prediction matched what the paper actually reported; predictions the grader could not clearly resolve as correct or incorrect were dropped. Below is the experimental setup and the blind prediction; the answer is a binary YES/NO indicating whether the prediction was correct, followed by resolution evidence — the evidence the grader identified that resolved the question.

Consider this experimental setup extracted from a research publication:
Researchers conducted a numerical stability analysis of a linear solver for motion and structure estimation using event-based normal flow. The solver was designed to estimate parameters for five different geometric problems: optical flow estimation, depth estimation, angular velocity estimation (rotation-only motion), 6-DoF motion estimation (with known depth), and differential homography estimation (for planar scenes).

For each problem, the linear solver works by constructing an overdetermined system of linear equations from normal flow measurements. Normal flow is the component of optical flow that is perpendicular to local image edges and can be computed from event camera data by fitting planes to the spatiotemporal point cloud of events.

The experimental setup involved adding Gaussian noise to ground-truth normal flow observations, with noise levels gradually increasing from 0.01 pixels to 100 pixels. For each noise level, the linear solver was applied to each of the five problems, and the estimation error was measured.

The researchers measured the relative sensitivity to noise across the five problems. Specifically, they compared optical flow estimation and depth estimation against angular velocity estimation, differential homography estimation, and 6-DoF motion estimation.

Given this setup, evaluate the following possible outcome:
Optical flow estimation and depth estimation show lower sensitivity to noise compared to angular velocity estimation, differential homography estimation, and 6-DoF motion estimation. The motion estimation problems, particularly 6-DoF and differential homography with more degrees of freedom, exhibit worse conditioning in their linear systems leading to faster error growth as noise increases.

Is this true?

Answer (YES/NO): NO